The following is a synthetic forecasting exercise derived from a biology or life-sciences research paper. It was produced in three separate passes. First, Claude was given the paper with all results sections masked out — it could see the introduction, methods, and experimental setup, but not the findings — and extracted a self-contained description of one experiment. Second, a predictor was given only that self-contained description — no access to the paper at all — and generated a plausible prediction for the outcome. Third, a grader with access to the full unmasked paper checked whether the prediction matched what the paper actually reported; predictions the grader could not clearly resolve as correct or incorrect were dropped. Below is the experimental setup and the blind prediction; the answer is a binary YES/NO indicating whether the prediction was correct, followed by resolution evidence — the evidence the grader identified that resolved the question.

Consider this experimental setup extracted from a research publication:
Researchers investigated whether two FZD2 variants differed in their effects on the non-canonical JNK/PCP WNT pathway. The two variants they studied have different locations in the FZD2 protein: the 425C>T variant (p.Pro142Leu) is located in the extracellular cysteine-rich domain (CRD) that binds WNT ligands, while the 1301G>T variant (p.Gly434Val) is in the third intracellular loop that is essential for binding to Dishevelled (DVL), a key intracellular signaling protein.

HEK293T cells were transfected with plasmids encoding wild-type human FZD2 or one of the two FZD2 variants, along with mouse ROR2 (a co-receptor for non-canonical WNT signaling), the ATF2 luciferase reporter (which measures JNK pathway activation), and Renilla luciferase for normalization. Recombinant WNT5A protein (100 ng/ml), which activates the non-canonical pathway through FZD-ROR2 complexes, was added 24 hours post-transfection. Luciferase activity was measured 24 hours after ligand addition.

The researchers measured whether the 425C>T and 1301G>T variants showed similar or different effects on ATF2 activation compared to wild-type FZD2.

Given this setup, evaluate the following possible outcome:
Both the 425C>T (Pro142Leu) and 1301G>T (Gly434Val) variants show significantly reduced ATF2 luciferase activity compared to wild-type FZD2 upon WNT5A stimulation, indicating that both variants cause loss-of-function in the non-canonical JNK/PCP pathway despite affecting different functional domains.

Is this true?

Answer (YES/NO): NO